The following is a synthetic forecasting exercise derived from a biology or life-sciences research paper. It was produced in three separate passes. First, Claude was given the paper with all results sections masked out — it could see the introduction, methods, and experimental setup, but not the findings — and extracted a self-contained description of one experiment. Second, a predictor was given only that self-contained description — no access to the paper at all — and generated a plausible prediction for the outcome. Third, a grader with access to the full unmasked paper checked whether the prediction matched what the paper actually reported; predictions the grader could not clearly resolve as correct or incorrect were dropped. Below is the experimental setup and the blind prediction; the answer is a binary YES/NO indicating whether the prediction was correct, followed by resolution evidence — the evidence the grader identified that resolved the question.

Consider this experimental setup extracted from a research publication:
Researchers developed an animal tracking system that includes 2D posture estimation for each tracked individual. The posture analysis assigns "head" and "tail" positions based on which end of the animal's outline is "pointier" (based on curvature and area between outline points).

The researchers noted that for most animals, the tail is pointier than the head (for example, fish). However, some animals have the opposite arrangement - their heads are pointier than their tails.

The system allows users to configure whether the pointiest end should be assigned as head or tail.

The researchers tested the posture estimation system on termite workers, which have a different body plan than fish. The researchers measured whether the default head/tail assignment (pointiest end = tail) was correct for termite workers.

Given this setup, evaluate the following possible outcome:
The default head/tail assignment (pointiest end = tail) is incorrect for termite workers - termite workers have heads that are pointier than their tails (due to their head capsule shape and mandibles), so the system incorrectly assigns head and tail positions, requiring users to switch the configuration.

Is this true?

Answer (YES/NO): YES